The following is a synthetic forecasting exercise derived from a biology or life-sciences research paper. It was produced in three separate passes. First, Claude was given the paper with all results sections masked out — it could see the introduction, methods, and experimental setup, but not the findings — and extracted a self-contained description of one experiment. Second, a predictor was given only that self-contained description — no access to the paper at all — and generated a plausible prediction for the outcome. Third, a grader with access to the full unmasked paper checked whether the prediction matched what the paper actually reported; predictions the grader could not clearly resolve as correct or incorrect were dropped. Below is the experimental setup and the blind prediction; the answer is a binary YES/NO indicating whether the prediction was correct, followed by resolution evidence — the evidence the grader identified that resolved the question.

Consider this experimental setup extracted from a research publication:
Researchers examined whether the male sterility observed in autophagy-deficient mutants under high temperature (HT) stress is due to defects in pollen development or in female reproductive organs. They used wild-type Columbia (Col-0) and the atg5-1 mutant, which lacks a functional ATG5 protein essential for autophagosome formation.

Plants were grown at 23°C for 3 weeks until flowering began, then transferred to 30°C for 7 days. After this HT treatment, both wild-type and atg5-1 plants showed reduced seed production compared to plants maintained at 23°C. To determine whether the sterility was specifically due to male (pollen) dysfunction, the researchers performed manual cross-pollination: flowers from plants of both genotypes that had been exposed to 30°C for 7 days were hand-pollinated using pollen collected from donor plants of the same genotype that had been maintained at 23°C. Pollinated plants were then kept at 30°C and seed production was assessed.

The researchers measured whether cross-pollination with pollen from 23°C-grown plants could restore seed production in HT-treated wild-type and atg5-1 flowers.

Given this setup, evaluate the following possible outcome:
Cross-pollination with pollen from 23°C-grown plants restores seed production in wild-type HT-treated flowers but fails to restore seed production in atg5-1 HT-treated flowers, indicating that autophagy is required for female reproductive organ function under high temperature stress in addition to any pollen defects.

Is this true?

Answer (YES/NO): NO